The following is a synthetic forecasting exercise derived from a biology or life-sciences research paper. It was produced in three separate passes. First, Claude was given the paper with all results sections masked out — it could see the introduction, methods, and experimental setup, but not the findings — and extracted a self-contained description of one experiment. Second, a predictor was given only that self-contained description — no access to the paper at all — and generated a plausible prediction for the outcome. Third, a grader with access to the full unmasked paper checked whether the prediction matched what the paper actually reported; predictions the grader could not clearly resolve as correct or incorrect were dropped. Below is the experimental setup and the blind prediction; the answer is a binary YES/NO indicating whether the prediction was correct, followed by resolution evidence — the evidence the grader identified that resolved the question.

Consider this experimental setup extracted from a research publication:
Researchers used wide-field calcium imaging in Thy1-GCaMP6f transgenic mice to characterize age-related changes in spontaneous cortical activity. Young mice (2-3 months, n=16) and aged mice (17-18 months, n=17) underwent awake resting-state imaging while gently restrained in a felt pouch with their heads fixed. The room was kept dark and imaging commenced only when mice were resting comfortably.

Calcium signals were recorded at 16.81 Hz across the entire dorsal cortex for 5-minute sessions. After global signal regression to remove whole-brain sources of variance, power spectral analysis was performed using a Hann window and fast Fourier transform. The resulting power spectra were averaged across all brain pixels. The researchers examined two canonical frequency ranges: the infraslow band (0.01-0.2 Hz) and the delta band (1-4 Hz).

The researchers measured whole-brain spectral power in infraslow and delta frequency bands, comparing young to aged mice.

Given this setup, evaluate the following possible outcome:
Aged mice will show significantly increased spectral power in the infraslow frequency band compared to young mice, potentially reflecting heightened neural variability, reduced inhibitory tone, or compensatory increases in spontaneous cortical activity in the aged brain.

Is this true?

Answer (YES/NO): NO